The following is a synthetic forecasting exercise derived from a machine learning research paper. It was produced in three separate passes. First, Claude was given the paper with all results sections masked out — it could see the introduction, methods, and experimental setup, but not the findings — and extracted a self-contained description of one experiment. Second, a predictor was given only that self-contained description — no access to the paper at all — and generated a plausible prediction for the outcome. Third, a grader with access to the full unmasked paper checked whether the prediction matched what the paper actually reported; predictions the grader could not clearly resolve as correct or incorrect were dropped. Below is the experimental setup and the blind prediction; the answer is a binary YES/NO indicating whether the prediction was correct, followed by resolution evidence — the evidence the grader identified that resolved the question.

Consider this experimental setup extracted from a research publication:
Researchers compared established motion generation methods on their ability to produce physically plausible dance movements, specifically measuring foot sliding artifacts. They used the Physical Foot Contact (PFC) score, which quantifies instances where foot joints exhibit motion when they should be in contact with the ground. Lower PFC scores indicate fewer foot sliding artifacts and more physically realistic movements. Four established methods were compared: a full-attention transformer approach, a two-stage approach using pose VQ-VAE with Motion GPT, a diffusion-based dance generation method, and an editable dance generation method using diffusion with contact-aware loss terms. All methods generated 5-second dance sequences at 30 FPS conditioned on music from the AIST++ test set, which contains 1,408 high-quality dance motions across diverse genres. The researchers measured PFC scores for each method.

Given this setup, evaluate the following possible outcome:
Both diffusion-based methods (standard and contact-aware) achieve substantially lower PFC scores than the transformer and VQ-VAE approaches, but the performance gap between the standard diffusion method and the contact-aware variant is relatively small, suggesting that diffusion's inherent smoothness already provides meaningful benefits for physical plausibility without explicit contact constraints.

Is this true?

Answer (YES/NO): NO